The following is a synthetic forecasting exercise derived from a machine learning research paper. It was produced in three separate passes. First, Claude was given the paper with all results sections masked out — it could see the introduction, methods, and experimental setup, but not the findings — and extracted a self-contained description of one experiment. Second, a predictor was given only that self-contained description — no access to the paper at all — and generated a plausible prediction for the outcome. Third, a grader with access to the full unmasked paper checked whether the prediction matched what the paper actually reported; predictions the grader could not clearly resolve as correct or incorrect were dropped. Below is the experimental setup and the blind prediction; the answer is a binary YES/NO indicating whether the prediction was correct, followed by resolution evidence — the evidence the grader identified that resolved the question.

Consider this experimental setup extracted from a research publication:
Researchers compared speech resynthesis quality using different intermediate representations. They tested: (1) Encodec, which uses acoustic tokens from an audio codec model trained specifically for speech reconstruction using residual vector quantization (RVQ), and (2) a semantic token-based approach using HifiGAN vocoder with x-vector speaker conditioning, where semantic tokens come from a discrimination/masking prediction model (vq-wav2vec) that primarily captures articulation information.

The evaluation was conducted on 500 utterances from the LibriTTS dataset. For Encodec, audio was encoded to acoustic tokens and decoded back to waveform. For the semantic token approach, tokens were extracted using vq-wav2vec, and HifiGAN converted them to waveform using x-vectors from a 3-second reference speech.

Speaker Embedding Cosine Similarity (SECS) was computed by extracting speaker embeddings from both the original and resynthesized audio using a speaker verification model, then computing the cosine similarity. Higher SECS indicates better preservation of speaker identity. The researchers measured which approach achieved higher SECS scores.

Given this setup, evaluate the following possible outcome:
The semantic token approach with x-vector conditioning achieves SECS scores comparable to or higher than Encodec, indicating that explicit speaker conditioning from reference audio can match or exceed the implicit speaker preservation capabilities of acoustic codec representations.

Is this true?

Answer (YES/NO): NO